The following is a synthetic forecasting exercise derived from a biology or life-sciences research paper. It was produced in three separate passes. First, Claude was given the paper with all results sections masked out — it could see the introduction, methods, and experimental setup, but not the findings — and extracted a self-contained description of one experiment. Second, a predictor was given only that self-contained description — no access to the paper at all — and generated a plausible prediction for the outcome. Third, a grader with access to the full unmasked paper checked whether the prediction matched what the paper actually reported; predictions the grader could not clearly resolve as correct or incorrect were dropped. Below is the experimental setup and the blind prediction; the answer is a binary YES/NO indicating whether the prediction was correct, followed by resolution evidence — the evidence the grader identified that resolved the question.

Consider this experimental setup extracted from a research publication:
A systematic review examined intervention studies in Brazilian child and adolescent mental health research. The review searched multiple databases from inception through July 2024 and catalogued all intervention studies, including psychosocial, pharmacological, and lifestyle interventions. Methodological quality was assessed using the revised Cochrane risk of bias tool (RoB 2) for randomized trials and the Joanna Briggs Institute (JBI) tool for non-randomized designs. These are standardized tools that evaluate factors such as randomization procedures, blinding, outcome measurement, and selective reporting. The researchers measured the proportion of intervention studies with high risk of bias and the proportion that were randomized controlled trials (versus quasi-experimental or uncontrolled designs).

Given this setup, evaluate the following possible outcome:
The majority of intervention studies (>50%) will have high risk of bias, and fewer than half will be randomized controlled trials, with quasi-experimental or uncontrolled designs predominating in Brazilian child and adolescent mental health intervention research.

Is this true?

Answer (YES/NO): YES